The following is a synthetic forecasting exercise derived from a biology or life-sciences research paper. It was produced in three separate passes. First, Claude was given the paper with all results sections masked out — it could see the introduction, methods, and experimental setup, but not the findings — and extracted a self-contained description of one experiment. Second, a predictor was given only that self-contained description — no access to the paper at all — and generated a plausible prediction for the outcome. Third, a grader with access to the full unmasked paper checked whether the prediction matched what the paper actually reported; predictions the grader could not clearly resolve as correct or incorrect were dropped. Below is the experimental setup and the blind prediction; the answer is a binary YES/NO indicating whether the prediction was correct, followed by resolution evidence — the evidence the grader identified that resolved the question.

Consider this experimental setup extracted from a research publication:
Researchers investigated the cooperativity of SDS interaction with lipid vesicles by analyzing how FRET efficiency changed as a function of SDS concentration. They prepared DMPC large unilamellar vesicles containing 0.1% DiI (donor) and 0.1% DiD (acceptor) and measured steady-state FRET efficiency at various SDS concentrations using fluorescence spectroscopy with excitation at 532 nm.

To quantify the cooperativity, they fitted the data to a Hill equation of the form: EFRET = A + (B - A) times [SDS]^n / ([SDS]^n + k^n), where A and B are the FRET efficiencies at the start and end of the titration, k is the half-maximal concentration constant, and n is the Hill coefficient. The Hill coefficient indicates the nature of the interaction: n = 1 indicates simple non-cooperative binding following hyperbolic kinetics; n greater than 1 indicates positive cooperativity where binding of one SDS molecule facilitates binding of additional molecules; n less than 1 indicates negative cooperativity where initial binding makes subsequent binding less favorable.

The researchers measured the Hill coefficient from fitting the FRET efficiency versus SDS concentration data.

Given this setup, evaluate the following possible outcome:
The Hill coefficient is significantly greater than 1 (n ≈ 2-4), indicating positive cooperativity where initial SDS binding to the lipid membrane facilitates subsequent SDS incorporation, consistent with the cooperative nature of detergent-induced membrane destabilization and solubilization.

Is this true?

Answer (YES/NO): NO